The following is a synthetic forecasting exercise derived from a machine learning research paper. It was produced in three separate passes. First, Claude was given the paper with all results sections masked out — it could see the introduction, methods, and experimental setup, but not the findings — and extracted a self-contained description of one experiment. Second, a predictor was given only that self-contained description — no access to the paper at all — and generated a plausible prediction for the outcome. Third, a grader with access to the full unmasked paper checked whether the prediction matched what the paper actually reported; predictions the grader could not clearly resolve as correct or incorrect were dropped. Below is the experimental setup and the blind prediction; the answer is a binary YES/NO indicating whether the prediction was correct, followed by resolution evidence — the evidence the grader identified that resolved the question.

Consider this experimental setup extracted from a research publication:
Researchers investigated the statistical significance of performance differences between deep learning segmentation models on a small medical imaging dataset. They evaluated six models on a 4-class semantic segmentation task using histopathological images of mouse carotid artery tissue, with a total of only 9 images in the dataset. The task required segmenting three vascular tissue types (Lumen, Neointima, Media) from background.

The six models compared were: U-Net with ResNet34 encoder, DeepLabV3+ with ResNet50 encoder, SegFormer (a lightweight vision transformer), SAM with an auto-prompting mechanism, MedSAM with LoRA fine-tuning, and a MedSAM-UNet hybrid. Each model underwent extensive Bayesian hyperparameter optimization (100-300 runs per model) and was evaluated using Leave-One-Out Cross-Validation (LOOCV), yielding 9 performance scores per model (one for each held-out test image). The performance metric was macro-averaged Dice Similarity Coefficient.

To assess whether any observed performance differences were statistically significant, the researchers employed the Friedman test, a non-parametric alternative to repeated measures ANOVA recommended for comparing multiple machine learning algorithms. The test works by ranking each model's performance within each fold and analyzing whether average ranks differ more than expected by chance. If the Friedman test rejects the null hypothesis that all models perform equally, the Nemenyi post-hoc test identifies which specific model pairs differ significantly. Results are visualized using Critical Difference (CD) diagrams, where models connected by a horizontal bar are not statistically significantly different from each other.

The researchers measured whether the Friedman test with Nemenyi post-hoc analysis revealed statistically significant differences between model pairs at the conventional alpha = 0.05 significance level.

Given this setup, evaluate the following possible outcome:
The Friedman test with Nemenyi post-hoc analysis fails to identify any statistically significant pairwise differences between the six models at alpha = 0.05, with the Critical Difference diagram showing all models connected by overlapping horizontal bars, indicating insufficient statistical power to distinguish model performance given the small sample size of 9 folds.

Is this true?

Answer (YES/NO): NO